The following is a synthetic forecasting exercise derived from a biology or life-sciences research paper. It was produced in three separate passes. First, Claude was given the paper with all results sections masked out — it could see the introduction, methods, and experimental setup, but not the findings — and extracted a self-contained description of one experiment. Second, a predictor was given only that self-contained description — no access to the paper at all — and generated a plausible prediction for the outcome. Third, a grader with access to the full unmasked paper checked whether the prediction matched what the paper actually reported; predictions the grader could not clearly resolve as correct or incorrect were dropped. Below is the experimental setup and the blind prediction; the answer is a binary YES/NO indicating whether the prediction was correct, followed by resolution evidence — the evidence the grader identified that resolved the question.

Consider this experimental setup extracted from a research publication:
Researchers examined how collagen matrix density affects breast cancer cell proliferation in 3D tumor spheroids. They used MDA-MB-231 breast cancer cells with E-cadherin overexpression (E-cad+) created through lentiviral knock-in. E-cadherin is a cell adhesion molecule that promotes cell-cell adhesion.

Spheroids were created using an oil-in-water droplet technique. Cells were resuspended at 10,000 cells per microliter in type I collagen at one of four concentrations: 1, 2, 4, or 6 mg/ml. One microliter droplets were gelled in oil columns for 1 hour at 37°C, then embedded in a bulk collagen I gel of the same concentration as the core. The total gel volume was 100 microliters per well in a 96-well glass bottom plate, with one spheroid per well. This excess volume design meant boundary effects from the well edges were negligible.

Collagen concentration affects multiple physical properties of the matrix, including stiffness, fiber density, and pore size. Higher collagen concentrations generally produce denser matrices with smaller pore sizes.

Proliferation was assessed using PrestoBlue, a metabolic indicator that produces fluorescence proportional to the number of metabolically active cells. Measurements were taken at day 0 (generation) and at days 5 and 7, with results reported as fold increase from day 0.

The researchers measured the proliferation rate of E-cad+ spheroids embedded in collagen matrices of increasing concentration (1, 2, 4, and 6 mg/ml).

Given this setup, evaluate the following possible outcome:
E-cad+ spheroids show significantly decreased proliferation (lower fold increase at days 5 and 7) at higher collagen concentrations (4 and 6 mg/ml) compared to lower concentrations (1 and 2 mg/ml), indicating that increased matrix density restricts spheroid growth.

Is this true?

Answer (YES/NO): YES